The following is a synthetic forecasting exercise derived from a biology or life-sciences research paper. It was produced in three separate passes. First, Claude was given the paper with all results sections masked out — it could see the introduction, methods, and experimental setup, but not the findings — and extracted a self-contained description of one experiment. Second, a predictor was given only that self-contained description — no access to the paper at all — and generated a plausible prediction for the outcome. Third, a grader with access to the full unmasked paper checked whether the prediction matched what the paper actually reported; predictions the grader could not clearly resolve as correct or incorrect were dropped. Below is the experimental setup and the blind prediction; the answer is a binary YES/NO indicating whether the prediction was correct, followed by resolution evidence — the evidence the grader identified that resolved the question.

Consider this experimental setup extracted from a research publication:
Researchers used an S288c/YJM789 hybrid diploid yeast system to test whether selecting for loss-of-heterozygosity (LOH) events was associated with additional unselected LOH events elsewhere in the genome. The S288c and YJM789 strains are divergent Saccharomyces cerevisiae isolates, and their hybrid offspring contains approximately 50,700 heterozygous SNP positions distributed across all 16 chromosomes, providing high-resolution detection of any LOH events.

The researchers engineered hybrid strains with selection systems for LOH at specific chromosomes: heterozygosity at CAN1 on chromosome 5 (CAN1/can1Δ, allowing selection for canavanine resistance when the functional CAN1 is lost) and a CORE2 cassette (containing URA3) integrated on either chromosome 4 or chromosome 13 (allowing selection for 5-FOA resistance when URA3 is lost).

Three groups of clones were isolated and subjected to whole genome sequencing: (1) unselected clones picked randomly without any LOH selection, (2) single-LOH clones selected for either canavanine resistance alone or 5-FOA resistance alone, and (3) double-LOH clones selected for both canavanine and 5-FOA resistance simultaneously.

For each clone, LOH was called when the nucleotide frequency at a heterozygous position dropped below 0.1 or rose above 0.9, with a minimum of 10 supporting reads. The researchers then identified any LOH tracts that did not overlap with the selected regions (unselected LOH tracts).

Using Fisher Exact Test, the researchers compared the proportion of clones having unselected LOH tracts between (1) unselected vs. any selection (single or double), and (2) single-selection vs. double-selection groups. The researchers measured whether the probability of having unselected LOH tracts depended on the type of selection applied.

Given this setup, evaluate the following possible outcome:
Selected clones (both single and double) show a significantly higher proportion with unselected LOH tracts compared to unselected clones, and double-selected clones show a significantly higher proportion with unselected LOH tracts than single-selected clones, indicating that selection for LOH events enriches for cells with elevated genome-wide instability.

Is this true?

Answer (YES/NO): YES